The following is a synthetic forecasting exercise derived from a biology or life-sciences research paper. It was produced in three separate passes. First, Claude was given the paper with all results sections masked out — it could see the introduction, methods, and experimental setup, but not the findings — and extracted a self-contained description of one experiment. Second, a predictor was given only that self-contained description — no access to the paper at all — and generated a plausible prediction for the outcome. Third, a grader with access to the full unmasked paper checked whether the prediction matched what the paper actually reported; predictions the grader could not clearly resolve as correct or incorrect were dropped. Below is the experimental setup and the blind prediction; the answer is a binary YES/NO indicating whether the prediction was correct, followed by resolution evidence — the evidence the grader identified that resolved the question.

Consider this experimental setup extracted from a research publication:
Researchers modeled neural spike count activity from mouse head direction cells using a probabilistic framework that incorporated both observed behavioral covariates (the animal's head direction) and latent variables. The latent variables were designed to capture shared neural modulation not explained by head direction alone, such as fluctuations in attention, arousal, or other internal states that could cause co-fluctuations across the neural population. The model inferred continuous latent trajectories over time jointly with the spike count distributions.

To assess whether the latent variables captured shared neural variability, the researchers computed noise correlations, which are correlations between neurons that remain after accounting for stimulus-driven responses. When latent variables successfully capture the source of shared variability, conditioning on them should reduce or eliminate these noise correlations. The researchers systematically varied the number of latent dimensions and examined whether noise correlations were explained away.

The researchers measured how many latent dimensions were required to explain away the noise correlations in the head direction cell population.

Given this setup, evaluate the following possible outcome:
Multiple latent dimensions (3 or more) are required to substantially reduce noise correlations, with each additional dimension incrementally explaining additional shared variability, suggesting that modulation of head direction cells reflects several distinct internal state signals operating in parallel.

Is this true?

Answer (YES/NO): NO